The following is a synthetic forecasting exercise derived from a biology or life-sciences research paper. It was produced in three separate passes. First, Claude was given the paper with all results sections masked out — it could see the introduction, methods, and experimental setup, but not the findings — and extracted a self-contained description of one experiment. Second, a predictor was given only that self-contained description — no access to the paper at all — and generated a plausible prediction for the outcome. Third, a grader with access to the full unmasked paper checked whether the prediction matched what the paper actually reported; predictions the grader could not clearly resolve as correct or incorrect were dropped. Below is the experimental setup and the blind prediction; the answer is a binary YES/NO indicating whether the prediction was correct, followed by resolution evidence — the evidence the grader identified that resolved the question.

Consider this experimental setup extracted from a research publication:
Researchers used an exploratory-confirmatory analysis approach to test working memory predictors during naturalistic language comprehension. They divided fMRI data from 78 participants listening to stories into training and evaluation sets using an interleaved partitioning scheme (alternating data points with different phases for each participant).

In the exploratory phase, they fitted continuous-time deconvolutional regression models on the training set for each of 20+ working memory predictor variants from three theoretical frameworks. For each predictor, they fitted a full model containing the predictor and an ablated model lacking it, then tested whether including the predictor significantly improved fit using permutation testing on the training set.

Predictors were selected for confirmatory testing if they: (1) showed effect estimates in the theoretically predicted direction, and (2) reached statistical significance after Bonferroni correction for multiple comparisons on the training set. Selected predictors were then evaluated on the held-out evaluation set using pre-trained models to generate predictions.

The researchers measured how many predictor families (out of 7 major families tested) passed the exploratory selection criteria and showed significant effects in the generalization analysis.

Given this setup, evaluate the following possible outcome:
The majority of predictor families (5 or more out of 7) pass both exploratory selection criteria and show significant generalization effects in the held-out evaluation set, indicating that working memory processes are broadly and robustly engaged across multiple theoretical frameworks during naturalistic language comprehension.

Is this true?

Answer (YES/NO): NO